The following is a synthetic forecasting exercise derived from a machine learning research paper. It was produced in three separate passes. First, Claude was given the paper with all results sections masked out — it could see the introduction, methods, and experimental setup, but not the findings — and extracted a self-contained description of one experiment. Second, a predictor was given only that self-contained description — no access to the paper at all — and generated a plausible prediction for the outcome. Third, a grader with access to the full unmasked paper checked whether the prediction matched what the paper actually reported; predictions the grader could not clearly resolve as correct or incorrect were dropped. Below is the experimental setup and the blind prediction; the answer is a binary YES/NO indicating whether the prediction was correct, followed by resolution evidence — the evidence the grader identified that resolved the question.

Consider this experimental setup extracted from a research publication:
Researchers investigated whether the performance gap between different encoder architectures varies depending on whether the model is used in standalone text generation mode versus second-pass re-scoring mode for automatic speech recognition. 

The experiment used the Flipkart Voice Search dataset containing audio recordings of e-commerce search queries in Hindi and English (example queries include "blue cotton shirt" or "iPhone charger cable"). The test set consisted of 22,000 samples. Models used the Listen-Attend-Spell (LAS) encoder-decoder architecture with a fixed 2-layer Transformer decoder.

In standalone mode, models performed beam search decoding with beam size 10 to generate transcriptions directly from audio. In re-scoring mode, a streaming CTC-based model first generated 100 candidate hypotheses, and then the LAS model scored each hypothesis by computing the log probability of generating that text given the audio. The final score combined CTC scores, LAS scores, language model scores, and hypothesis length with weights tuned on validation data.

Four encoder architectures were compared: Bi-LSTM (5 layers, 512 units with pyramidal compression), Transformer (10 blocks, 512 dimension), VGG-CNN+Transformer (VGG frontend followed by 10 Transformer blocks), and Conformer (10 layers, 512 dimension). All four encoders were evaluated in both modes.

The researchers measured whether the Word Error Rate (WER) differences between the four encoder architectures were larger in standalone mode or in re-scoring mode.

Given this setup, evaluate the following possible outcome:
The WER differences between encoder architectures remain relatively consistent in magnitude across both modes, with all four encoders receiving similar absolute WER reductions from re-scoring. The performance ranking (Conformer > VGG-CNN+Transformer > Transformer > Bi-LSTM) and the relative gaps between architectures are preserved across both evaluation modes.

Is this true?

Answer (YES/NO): NO